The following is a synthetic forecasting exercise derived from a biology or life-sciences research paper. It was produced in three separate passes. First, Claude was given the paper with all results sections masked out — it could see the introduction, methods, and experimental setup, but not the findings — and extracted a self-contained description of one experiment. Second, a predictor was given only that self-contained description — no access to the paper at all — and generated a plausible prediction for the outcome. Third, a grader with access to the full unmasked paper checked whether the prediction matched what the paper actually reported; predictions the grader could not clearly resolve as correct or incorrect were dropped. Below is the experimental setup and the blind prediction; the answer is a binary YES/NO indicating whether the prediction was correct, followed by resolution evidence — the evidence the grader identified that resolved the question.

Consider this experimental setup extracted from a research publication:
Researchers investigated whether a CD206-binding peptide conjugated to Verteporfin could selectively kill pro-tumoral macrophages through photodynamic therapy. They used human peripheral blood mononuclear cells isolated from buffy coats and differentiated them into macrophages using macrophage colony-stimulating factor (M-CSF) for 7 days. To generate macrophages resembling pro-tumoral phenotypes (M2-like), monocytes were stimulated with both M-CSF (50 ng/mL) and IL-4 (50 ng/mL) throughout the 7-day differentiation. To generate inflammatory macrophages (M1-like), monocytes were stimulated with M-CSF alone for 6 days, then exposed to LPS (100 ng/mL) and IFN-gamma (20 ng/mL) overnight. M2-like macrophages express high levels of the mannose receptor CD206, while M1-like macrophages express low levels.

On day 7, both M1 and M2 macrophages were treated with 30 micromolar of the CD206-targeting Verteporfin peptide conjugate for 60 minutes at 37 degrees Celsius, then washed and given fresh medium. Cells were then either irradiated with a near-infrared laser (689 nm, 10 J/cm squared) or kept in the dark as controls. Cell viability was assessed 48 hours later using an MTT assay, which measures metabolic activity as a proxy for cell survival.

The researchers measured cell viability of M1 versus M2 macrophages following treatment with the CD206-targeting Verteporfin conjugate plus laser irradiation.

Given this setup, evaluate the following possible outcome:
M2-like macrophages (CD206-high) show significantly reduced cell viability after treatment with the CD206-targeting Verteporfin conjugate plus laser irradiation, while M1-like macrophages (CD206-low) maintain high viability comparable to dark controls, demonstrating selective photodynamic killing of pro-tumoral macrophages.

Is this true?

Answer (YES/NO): NO